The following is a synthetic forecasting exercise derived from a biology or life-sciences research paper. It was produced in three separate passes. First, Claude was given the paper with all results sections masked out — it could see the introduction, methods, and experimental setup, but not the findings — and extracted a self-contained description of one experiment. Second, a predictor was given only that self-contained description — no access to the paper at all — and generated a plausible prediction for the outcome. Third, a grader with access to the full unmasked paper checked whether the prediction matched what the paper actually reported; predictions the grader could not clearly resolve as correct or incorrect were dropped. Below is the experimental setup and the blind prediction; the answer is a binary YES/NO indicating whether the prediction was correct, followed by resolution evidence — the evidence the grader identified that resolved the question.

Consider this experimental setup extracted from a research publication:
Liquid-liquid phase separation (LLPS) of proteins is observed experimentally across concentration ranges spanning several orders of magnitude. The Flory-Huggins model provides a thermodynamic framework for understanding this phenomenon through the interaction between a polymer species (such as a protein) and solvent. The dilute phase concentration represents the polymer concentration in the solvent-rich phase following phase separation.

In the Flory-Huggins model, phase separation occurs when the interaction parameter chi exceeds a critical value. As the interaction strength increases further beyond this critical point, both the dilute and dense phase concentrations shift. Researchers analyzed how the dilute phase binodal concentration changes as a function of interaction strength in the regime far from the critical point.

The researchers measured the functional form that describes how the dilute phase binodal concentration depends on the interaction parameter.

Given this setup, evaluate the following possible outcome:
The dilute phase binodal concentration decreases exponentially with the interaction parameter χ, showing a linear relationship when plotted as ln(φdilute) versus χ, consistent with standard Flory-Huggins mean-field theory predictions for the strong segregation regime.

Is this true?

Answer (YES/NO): YES